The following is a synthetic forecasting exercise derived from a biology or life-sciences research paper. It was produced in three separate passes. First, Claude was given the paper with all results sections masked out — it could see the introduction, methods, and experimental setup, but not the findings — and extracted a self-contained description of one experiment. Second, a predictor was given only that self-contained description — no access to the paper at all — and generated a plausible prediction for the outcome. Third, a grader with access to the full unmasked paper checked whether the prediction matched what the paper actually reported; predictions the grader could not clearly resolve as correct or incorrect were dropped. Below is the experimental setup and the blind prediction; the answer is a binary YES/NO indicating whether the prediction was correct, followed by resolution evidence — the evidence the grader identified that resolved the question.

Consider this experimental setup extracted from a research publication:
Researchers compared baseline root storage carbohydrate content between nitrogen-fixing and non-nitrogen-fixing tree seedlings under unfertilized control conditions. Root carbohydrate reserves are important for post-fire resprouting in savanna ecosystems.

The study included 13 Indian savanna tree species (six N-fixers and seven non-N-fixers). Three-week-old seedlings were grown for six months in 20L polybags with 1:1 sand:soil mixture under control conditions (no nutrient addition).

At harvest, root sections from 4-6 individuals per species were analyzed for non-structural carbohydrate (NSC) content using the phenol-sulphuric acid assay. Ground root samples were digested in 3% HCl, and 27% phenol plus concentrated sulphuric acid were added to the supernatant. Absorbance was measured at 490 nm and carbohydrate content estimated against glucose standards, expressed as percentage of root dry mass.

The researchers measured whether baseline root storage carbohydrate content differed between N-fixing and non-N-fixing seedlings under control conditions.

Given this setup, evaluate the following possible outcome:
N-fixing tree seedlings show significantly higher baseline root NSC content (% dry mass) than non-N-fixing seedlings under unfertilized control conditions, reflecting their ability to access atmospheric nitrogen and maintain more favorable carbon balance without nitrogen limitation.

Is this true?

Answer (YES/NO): YES